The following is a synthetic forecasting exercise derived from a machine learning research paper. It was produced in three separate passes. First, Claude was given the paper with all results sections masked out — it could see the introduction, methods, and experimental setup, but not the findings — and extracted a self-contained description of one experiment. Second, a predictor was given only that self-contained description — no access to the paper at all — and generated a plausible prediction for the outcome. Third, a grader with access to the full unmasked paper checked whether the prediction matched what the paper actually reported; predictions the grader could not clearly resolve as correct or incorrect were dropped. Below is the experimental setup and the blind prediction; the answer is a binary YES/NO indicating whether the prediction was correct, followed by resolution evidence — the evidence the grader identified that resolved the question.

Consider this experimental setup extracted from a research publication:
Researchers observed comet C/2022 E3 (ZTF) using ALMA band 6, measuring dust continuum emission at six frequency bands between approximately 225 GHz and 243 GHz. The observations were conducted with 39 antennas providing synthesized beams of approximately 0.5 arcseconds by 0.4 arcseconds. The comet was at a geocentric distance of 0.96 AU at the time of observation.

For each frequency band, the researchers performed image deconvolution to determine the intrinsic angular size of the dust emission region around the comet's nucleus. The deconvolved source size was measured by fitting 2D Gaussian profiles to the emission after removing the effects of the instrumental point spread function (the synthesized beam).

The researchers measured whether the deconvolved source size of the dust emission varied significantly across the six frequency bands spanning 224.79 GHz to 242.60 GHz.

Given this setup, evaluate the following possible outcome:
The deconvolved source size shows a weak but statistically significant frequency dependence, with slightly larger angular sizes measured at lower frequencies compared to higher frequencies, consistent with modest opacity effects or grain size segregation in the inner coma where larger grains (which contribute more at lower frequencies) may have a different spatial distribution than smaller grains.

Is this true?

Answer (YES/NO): NO